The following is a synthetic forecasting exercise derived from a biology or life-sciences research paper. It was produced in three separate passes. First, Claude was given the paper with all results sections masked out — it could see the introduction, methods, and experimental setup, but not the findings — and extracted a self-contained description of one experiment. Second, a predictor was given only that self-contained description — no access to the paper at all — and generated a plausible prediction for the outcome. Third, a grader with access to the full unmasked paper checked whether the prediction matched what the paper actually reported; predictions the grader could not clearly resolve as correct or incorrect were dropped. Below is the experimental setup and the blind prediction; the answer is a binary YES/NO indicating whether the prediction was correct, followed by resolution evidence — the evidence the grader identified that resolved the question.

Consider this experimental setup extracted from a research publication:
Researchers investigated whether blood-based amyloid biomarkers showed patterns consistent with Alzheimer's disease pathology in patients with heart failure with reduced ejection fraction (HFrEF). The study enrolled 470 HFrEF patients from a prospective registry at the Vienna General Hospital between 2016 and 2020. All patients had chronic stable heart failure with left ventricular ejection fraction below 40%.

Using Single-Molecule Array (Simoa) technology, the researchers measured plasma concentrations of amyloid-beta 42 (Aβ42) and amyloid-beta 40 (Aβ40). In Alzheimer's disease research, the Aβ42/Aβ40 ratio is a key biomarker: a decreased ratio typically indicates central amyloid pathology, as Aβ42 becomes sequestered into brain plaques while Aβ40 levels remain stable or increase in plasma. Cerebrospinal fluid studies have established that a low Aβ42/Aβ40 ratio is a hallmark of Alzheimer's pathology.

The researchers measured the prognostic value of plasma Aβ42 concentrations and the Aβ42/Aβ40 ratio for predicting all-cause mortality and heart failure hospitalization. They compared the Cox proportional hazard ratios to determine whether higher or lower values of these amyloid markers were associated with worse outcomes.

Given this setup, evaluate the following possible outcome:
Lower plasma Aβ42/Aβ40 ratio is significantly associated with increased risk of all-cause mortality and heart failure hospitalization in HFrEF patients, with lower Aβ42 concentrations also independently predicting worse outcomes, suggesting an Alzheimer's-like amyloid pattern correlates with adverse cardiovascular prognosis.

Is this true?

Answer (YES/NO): NO